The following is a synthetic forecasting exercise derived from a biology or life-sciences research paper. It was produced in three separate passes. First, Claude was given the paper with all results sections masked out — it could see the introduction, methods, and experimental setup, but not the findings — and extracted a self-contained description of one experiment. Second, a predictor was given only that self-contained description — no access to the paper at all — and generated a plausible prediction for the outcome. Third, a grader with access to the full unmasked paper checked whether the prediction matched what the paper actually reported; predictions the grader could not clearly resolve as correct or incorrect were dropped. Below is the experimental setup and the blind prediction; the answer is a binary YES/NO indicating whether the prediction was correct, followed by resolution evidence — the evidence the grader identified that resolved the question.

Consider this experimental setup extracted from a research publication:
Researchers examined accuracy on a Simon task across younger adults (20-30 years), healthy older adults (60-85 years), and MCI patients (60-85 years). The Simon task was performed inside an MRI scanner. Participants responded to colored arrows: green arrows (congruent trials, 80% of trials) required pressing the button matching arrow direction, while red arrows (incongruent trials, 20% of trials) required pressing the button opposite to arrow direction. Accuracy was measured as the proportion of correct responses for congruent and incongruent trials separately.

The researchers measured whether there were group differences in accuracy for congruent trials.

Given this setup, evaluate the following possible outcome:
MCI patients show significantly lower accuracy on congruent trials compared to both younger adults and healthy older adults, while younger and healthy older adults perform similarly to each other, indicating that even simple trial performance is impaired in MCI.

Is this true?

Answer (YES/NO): YES